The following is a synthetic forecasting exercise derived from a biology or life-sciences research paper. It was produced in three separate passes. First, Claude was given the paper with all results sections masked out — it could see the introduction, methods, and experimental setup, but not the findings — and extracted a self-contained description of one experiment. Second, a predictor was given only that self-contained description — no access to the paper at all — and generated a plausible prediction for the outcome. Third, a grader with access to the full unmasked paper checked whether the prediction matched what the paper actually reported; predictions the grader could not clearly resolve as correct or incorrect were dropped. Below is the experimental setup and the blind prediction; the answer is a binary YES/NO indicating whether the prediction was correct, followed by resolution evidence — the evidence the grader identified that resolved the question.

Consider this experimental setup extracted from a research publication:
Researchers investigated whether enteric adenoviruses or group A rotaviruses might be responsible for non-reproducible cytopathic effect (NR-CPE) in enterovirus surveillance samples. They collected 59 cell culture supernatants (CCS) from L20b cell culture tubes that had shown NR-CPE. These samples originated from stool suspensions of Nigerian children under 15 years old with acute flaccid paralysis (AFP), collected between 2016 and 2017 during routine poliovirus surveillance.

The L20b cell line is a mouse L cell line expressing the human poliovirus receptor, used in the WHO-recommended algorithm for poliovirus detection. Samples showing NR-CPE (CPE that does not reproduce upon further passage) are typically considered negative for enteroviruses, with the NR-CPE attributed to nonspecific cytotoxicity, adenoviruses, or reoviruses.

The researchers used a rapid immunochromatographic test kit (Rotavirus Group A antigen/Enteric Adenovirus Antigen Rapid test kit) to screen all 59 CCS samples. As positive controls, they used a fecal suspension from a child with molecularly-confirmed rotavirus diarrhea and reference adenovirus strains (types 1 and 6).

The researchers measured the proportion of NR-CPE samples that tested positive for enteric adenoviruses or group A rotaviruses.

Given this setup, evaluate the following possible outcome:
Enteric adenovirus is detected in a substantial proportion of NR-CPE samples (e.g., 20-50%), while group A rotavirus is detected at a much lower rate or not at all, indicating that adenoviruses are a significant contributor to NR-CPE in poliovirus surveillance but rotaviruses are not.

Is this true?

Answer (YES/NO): NO